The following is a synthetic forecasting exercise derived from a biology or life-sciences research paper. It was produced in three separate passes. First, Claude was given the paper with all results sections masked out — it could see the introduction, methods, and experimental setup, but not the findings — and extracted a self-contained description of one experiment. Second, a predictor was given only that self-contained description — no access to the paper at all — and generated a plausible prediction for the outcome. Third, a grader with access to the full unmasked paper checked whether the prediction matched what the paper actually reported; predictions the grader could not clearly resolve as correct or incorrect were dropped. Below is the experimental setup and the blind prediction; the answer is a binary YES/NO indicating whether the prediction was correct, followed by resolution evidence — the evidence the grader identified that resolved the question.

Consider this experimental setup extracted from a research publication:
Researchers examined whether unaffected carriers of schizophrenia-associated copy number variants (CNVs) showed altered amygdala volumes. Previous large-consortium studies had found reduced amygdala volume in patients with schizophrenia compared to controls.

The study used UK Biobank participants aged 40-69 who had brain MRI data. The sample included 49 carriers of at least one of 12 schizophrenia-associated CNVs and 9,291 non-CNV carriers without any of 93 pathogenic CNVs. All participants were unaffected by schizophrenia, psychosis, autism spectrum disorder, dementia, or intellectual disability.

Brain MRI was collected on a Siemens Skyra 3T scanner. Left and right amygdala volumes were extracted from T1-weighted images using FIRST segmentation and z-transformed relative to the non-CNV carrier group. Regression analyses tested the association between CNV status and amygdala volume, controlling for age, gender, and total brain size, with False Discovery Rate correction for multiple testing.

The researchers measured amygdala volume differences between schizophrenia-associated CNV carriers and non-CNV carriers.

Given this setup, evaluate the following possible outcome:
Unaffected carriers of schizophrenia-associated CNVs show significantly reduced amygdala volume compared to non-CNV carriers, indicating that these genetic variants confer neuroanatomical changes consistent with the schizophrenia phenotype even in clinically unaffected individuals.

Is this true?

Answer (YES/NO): NO